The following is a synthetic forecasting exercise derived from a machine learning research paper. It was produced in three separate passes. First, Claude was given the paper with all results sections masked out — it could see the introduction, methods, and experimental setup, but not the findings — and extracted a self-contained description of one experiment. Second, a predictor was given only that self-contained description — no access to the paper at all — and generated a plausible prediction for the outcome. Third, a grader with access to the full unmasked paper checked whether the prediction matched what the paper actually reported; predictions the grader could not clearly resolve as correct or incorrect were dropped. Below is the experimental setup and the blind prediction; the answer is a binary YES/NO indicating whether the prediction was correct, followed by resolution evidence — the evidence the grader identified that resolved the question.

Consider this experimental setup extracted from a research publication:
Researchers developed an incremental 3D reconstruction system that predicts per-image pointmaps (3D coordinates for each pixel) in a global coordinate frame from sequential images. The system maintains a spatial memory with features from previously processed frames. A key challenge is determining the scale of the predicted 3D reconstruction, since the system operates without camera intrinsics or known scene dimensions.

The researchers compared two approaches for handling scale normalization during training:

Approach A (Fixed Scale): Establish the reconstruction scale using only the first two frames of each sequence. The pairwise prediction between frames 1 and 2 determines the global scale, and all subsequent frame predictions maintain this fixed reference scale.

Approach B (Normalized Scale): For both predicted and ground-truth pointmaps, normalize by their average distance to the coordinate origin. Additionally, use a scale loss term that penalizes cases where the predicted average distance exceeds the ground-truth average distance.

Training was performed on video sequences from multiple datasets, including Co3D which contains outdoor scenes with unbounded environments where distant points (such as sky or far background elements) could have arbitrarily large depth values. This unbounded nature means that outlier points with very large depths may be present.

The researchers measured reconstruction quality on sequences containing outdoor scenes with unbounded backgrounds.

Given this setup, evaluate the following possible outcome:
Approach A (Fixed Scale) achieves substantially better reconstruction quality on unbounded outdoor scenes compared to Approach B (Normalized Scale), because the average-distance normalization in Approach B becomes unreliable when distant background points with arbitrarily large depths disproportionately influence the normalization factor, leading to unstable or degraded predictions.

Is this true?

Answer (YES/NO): NO